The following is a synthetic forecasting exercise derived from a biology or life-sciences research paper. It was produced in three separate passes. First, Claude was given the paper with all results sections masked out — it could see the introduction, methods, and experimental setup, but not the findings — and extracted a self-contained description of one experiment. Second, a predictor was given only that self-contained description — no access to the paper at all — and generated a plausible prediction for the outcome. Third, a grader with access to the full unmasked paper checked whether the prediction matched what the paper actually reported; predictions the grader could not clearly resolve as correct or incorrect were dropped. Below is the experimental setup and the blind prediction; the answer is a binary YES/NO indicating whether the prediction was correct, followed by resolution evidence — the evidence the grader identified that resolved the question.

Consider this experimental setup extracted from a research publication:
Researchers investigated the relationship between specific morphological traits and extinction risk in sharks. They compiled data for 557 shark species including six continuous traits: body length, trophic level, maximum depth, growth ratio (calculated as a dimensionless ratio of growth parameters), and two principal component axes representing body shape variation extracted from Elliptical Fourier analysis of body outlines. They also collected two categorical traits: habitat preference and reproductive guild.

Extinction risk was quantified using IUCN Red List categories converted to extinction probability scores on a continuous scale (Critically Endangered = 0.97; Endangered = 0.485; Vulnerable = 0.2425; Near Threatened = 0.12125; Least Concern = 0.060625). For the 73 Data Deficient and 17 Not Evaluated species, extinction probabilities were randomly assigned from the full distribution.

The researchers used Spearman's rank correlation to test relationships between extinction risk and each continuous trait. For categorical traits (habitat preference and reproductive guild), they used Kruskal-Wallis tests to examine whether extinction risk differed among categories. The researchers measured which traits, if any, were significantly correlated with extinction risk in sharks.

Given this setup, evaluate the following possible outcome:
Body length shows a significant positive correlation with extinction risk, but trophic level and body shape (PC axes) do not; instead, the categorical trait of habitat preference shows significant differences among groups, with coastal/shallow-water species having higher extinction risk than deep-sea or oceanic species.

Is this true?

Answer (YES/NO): NO